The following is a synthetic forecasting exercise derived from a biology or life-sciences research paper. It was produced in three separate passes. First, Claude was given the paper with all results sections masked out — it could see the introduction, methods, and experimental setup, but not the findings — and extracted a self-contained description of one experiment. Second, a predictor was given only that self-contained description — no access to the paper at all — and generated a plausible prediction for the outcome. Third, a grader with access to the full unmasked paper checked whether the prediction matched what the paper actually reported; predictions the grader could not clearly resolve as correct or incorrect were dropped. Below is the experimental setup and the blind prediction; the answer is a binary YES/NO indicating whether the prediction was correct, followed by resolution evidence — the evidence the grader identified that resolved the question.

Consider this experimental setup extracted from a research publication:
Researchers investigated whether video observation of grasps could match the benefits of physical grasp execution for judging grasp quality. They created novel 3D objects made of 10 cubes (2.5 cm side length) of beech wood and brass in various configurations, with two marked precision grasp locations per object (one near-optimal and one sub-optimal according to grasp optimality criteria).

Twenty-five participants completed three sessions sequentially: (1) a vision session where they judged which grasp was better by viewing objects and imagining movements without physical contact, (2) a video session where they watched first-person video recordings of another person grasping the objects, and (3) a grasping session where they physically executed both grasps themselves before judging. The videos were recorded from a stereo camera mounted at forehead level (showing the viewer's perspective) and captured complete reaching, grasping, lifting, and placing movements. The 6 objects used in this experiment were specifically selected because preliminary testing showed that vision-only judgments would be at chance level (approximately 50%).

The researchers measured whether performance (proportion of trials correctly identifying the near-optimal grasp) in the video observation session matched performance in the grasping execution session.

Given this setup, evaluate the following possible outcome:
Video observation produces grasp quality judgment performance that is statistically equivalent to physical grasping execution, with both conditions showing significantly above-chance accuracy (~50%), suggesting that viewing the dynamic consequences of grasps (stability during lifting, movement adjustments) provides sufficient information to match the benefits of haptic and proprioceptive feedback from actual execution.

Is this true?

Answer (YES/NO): YES